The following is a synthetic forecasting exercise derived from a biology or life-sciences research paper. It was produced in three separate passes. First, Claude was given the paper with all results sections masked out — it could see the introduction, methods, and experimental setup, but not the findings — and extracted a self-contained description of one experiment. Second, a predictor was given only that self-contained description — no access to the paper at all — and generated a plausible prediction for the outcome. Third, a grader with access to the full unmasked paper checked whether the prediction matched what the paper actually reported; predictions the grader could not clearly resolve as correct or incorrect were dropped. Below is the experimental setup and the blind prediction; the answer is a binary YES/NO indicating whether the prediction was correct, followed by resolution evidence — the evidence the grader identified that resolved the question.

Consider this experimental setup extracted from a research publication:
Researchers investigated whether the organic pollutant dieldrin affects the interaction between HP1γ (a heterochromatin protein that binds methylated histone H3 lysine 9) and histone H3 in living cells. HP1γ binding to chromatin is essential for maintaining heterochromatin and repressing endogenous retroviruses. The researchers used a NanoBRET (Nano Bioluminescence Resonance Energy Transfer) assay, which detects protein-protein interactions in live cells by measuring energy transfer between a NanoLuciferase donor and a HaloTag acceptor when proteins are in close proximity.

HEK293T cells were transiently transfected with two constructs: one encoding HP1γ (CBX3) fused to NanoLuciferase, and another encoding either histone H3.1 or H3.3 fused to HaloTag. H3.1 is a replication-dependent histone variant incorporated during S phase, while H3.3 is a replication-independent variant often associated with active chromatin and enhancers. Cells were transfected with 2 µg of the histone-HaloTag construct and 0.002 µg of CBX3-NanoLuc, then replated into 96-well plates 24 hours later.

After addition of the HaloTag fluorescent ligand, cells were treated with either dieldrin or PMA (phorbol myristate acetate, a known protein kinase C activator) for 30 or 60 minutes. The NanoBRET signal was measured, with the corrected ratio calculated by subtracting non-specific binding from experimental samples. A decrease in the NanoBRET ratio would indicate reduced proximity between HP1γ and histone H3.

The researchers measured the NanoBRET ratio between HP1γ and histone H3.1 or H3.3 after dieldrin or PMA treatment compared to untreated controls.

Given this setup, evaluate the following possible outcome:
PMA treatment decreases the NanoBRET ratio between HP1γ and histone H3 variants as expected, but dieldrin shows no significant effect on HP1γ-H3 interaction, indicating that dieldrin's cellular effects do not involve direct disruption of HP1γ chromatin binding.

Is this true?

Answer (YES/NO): NO